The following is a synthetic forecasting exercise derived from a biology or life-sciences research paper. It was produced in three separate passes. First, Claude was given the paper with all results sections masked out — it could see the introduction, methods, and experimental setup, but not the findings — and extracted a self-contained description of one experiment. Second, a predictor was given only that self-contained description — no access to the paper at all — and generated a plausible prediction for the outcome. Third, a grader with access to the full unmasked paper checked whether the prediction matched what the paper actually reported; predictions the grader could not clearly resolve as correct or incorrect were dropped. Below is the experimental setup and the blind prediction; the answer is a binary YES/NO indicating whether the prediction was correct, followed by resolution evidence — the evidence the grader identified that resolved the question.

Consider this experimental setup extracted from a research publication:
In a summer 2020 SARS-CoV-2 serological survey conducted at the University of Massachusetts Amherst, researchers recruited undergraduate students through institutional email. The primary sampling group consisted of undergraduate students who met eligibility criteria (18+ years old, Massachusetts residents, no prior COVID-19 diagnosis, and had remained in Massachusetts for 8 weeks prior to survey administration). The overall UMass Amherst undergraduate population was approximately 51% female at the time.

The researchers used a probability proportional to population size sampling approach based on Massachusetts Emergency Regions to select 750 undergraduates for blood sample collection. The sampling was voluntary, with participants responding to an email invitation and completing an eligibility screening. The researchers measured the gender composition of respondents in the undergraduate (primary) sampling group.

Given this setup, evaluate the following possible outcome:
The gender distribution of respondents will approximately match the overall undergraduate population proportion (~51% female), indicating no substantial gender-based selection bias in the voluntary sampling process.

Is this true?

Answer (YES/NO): NO